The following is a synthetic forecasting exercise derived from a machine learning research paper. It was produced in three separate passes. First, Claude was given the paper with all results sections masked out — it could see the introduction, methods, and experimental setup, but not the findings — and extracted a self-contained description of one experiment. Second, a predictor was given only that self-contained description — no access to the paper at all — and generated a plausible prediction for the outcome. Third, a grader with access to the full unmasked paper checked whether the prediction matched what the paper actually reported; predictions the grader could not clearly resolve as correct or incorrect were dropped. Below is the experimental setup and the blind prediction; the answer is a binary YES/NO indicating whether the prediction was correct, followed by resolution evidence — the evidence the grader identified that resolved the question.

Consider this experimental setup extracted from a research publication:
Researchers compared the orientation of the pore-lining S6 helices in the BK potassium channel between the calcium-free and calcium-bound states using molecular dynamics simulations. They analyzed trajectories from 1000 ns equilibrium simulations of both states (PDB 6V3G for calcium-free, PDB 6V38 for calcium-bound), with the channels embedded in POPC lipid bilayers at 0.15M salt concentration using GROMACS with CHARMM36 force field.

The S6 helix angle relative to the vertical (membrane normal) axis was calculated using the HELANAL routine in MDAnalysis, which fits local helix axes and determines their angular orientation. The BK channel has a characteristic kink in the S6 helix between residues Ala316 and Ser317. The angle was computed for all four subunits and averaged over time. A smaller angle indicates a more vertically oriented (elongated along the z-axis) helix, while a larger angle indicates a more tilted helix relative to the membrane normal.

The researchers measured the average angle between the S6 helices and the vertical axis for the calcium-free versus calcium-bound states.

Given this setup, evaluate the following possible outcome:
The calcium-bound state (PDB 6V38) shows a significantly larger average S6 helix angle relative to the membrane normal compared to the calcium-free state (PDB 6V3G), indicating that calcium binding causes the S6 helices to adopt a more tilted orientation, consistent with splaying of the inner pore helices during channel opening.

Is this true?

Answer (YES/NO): YES